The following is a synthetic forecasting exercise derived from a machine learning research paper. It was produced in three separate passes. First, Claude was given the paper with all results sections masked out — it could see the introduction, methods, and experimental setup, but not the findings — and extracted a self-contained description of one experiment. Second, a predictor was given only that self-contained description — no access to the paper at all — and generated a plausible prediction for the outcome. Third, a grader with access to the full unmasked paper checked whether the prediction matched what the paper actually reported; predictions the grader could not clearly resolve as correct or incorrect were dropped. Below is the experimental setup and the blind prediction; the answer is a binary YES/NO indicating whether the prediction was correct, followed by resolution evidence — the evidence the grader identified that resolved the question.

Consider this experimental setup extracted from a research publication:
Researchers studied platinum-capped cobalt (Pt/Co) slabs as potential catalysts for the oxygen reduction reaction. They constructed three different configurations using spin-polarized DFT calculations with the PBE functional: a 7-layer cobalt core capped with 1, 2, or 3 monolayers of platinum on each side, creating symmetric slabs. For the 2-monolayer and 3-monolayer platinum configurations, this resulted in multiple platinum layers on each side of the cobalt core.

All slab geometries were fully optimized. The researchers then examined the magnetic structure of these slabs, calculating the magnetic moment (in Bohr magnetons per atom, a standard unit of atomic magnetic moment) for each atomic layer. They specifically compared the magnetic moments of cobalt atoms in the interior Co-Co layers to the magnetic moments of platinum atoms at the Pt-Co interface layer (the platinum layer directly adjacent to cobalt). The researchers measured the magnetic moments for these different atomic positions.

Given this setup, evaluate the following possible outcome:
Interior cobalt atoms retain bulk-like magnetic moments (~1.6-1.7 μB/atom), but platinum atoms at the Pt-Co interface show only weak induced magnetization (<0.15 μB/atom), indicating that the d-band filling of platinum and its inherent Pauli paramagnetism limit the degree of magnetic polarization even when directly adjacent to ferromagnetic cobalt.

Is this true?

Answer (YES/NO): NO